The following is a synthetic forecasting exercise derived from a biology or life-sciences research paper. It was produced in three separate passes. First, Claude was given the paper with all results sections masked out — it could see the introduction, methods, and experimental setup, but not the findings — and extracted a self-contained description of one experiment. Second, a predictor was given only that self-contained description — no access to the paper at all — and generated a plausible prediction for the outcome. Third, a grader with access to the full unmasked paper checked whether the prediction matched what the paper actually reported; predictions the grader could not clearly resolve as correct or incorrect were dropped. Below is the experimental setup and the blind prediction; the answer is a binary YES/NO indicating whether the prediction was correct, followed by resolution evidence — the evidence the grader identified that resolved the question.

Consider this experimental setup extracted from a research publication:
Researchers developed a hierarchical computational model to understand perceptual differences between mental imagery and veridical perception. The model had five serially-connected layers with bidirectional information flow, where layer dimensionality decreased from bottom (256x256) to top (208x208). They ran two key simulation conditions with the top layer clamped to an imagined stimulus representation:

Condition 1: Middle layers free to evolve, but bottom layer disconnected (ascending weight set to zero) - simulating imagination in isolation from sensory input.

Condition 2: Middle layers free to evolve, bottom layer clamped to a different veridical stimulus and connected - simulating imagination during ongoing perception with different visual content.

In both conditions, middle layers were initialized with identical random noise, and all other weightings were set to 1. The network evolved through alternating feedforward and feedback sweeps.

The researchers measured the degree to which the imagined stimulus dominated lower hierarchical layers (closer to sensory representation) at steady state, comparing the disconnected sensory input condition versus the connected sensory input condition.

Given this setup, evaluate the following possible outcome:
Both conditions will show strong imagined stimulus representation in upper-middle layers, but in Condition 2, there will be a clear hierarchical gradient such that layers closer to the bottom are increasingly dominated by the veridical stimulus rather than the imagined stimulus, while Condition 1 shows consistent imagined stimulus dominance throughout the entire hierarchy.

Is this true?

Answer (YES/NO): YES